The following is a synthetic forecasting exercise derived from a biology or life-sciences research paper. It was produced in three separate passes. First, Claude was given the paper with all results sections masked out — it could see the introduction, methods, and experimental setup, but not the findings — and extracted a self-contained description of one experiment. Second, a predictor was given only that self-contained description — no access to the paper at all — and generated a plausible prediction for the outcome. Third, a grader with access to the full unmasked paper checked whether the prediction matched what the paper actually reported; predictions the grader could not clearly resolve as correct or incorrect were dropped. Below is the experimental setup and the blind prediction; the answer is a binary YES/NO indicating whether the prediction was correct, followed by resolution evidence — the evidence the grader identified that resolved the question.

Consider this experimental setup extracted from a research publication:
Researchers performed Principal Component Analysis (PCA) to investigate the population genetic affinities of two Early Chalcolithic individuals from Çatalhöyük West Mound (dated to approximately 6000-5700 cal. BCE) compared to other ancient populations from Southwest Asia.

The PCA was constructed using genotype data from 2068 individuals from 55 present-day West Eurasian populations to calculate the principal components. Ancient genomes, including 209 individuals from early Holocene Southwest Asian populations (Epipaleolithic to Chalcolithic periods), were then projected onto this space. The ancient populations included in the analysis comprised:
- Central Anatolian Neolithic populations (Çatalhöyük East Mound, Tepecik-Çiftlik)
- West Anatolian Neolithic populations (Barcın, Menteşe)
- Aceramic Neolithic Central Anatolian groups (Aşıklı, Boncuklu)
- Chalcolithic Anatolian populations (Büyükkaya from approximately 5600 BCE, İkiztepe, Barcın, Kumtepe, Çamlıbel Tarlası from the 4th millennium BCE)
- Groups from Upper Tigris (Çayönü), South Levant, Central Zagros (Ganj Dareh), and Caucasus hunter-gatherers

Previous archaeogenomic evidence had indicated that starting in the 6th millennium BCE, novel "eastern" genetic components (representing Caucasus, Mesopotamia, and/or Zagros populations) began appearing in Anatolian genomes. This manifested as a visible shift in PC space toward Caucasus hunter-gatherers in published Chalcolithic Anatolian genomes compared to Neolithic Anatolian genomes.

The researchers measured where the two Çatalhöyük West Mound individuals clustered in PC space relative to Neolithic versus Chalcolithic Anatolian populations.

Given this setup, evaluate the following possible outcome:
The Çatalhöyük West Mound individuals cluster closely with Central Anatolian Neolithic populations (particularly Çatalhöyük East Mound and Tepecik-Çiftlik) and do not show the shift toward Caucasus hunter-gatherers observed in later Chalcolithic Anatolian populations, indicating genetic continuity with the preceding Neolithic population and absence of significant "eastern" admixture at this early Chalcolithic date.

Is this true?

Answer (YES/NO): YES